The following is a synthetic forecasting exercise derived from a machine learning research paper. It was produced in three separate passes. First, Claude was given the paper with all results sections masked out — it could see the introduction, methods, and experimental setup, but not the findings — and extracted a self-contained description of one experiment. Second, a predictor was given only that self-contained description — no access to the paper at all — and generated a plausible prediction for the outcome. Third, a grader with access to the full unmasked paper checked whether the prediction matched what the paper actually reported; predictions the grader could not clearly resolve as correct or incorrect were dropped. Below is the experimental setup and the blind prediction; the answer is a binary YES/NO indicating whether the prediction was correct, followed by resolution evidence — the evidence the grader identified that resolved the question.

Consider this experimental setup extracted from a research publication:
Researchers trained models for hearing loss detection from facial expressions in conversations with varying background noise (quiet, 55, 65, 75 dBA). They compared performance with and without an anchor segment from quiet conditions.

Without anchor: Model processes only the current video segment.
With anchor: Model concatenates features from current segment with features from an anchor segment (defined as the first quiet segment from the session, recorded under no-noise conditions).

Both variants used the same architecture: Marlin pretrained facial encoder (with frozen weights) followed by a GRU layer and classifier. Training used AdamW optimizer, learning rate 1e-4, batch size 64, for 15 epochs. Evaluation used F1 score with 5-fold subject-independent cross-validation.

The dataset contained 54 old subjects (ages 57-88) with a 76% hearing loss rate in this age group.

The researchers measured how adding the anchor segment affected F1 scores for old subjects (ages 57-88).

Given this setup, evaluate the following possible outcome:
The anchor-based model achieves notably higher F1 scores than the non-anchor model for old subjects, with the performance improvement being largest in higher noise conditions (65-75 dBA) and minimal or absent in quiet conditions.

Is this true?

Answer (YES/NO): NO